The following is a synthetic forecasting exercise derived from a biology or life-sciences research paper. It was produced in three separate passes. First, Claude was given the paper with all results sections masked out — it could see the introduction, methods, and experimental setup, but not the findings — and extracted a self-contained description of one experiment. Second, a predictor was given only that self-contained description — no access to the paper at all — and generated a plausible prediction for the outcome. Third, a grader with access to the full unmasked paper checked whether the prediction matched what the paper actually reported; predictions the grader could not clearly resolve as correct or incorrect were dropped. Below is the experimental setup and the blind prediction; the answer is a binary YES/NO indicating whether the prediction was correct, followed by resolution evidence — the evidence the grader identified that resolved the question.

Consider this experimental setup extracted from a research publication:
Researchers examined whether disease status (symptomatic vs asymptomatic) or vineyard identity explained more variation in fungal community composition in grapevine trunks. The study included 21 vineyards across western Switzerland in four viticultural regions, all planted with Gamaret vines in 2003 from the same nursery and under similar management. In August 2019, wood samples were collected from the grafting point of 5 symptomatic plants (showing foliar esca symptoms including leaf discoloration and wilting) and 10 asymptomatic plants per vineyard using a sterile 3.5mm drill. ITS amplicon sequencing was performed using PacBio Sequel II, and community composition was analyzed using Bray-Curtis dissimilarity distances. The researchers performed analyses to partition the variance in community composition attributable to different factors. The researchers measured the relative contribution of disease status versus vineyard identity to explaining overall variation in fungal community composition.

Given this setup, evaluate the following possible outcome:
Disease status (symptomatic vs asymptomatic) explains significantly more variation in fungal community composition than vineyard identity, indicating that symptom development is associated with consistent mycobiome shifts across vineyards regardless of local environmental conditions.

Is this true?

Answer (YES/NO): NO